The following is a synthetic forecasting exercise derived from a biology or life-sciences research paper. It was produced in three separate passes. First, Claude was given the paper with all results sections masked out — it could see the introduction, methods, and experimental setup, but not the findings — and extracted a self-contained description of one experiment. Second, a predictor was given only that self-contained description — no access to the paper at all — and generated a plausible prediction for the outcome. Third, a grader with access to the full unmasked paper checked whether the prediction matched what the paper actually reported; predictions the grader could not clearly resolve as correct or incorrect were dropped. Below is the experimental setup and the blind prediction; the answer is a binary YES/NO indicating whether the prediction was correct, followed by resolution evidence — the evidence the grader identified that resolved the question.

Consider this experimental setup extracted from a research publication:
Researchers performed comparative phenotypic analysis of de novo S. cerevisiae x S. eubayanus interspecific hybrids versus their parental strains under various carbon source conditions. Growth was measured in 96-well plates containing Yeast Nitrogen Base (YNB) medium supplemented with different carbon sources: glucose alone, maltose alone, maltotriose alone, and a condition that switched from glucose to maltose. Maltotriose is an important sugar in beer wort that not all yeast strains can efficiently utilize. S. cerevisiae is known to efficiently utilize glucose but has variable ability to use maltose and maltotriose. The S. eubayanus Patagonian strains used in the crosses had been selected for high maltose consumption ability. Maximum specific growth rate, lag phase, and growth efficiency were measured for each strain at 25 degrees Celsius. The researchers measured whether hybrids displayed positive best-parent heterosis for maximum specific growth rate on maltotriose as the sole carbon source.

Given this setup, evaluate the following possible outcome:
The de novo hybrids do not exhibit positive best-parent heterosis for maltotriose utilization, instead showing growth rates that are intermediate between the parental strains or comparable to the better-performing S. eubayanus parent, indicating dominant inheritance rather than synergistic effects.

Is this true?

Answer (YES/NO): YES